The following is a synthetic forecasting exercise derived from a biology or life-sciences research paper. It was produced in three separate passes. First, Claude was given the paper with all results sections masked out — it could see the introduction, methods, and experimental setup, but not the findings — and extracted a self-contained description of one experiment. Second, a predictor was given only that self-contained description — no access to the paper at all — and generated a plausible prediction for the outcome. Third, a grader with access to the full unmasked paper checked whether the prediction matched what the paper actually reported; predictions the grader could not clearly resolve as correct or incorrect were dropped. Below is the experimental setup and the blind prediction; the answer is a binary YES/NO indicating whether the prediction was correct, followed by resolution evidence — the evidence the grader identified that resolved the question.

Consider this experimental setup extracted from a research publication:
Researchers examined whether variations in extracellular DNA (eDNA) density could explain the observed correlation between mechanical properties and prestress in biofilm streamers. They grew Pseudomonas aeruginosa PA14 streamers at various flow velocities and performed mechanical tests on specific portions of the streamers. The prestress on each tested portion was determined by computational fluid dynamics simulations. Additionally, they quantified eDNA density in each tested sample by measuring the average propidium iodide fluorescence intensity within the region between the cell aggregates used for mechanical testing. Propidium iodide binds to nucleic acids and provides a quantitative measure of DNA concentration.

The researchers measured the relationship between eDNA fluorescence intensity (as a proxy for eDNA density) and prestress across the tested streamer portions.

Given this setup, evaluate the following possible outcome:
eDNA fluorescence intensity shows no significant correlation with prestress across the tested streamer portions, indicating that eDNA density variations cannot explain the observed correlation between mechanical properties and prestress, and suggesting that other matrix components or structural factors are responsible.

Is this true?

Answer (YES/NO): YES